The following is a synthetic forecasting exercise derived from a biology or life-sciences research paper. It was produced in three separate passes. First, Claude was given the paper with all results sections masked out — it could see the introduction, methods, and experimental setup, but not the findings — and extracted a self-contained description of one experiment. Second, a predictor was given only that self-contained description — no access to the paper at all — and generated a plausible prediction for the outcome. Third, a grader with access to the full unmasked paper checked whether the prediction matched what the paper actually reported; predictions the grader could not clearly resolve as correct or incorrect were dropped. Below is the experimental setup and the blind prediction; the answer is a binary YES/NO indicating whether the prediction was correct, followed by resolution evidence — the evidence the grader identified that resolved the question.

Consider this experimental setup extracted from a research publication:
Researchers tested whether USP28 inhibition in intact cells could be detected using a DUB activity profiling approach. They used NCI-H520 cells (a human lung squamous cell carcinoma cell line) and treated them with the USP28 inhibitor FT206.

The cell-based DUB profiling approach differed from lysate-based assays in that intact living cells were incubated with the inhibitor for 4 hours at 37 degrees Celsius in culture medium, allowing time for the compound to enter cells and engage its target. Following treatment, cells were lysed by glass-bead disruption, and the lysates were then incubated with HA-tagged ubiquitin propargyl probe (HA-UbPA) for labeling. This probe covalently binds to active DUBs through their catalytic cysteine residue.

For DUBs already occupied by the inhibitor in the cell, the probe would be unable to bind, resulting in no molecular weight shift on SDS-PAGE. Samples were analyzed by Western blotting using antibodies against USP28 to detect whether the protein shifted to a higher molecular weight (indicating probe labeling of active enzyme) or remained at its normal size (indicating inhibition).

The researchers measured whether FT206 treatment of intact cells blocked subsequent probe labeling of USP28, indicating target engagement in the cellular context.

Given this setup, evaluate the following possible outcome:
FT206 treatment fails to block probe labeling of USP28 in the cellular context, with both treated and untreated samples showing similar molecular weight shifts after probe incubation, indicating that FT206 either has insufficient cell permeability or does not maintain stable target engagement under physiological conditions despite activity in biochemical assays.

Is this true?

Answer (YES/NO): NO